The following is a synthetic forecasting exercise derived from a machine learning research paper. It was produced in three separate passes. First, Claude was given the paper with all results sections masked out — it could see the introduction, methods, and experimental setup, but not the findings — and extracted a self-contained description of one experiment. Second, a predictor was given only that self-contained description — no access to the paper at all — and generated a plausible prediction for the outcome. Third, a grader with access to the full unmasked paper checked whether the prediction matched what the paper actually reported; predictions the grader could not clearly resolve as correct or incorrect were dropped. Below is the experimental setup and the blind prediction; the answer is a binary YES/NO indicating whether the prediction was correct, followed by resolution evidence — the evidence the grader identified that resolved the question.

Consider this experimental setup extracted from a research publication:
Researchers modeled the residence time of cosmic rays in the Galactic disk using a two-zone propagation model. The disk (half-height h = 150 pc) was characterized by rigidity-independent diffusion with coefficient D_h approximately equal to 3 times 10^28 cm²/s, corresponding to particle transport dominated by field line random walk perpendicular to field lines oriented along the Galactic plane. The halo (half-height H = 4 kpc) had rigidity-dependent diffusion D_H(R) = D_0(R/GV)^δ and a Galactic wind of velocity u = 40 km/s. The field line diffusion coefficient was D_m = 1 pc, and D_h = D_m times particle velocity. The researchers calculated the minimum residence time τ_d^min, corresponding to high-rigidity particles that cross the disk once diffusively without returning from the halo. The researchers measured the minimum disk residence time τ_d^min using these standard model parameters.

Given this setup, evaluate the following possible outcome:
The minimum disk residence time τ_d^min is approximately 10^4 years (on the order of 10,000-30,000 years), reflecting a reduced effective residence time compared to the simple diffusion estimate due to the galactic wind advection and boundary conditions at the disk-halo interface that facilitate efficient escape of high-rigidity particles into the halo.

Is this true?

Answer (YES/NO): NO